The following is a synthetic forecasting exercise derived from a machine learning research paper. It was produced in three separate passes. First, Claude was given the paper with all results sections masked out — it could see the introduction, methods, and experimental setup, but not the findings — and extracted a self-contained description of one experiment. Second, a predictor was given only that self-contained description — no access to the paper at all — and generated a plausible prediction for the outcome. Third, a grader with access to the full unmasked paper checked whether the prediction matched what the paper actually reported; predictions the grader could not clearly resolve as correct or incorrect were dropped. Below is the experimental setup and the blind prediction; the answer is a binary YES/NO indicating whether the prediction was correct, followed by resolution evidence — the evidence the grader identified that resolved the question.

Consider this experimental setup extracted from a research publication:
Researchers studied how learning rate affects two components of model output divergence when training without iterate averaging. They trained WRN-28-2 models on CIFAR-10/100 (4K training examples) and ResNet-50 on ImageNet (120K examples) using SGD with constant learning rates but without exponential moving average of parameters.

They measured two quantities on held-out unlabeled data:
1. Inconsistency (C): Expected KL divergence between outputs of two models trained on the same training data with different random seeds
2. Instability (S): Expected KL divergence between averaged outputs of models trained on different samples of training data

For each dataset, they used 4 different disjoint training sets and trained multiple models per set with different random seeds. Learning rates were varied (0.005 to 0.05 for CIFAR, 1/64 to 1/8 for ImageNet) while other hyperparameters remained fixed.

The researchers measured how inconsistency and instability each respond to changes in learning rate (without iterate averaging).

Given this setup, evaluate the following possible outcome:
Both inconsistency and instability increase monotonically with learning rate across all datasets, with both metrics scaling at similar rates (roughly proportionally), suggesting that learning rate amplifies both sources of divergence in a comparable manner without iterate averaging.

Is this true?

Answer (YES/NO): NO